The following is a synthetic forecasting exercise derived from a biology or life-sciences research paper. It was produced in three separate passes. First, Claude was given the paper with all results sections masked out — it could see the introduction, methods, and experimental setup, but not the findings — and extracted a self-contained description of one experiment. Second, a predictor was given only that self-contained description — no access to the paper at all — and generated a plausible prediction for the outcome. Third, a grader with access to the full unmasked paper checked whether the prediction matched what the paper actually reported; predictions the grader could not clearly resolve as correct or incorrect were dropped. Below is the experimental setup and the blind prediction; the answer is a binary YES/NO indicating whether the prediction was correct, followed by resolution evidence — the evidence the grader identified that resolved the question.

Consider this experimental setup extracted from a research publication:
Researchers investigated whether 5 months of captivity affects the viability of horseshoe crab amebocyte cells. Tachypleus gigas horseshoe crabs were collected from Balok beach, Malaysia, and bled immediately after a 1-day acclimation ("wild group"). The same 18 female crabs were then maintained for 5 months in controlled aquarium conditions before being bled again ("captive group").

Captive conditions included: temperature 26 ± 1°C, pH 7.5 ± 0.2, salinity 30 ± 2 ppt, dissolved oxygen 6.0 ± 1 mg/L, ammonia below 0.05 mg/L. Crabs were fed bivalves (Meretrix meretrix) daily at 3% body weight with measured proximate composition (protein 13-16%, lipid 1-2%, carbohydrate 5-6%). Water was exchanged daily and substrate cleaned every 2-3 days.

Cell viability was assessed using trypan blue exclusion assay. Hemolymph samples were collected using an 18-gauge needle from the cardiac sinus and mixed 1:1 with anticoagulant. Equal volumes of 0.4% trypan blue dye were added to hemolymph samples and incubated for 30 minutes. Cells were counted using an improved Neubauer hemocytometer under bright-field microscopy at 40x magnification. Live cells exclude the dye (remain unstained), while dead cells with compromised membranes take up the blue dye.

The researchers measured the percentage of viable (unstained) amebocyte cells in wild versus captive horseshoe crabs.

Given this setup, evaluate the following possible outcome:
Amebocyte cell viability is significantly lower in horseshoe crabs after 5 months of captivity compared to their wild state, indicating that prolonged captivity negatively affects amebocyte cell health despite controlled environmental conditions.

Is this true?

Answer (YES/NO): YES